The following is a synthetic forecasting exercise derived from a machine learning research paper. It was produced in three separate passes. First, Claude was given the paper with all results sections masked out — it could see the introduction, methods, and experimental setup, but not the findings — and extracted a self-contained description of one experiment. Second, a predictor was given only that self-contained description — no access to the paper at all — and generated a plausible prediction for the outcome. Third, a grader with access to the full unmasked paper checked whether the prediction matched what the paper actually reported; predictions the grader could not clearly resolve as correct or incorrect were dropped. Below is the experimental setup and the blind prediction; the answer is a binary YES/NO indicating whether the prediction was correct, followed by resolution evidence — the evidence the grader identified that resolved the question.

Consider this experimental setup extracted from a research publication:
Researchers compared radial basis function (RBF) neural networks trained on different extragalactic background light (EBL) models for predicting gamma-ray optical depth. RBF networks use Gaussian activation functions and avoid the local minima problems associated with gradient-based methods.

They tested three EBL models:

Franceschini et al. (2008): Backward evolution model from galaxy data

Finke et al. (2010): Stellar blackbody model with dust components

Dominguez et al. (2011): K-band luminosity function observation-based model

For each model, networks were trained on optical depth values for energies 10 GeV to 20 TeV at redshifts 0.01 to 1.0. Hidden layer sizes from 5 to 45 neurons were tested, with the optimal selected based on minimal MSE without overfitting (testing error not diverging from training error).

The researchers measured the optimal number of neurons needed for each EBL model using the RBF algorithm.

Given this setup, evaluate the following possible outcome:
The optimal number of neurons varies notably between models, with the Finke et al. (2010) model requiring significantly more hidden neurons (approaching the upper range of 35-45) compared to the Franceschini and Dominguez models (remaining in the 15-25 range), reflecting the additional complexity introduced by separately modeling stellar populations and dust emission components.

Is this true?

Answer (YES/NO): NO